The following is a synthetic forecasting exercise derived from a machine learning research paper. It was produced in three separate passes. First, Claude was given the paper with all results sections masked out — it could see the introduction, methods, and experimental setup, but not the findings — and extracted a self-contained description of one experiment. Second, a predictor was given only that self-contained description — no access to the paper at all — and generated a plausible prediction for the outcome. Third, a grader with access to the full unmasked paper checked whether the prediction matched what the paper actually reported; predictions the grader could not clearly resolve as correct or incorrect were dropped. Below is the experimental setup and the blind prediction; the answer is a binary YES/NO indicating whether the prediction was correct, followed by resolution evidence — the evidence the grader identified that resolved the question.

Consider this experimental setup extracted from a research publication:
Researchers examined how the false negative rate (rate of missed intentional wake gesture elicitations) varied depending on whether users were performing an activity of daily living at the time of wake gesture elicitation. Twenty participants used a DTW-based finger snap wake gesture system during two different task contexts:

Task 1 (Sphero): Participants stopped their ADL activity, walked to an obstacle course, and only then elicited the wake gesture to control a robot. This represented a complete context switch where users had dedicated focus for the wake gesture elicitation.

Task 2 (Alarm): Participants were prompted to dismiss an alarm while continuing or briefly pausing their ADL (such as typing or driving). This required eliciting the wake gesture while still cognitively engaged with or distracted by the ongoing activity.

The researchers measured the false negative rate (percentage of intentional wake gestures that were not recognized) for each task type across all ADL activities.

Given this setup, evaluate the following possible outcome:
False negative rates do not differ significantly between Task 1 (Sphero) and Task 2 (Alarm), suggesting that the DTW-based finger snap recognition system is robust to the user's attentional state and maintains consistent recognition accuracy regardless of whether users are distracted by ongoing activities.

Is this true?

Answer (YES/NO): NO